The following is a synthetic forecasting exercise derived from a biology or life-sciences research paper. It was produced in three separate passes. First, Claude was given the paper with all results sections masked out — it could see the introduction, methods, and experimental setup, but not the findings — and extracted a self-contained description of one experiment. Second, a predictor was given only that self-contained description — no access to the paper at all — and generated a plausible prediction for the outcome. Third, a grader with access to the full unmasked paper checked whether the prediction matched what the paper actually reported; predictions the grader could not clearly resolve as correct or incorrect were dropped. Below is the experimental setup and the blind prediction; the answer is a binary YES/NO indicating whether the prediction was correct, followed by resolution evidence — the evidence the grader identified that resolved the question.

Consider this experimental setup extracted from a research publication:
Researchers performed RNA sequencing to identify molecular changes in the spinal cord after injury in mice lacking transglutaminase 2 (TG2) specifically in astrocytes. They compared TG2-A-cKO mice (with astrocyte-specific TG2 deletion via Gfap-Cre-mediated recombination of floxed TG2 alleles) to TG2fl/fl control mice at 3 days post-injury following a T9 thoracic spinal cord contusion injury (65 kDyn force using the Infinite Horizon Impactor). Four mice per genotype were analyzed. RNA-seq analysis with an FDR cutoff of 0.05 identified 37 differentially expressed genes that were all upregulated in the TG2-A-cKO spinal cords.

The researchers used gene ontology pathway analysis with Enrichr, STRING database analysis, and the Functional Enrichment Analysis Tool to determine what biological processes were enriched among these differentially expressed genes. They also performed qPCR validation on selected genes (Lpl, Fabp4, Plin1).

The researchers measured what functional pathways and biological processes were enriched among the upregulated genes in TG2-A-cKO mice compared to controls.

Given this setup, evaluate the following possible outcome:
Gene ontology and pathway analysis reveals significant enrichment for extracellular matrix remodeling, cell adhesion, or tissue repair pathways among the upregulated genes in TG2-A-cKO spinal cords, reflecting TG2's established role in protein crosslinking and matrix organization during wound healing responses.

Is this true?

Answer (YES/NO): NO